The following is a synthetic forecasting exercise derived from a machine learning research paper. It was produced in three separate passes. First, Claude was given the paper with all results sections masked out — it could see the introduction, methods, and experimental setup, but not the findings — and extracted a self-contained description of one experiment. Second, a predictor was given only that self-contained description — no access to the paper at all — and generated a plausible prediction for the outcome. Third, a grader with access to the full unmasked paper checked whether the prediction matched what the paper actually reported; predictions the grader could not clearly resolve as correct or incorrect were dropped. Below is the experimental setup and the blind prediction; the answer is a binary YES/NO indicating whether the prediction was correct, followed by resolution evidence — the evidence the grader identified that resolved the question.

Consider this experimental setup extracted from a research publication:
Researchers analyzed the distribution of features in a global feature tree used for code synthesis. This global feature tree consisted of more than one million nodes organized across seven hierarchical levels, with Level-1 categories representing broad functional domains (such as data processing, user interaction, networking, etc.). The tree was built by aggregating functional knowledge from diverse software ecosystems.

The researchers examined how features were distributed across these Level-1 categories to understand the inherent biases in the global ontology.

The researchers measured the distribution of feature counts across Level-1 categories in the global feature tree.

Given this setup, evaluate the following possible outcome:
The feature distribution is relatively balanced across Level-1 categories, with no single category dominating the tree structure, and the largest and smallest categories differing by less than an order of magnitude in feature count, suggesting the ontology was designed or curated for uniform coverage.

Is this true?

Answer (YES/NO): NO